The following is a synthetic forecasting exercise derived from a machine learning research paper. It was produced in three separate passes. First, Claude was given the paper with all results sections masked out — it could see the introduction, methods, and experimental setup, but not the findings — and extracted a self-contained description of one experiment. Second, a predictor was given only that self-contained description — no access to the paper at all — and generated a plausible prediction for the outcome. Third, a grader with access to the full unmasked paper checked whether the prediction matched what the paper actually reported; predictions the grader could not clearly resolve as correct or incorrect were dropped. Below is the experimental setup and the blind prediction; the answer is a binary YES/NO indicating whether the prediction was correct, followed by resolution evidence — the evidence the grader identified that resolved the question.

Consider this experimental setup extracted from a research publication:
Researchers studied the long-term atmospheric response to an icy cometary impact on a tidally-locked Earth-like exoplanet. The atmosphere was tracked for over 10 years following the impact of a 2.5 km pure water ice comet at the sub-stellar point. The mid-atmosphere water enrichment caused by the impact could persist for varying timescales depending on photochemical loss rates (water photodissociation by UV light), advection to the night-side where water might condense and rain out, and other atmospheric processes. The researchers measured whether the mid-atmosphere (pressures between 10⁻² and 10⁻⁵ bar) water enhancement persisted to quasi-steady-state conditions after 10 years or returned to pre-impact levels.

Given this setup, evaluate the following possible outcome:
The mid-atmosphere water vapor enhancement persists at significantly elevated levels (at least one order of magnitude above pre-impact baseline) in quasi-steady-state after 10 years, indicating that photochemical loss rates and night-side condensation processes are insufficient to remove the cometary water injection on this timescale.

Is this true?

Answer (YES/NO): NO